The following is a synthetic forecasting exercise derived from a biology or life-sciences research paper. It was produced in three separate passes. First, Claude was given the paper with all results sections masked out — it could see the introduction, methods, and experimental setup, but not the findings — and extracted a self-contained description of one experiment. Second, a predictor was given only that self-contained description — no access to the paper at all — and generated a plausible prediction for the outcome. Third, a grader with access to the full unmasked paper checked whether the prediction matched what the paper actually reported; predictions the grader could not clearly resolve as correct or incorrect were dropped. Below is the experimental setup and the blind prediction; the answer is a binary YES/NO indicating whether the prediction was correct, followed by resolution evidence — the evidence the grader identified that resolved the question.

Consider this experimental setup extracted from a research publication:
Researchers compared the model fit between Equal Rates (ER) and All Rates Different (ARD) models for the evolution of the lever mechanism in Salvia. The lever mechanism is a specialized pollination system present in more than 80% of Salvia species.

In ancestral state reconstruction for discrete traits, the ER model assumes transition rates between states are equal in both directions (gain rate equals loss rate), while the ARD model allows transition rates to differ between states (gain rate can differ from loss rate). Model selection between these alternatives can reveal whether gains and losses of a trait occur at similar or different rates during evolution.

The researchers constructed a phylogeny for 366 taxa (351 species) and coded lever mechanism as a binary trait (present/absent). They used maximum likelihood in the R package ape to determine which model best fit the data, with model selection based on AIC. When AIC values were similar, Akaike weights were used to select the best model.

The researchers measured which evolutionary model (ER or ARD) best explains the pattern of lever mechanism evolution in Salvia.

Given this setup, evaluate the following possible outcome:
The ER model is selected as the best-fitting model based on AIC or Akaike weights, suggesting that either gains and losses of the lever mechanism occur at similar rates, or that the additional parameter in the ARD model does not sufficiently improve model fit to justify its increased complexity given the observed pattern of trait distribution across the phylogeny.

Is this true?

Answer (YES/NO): YES